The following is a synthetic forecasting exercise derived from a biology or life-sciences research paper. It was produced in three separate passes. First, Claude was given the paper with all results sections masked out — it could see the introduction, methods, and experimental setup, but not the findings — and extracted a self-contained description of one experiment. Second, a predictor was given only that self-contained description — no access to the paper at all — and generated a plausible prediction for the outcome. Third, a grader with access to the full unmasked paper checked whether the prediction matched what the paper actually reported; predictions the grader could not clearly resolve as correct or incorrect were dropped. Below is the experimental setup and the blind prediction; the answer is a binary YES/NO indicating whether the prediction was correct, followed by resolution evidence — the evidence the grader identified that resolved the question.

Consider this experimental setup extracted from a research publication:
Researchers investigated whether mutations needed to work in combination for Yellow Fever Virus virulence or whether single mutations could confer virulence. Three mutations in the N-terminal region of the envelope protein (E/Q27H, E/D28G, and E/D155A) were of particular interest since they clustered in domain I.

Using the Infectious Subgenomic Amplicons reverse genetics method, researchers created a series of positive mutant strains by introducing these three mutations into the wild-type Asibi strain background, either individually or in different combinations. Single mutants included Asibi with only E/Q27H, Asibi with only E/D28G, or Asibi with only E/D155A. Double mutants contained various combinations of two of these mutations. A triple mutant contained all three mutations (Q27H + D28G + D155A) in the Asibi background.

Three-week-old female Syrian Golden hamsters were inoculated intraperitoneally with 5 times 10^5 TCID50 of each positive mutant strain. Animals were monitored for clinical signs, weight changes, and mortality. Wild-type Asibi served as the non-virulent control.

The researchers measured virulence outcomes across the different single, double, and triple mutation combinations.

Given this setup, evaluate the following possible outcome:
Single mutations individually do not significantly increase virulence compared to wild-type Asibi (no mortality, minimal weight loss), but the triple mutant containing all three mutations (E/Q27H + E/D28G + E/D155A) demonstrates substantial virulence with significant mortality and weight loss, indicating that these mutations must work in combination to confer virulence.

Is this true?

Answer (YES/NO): NO